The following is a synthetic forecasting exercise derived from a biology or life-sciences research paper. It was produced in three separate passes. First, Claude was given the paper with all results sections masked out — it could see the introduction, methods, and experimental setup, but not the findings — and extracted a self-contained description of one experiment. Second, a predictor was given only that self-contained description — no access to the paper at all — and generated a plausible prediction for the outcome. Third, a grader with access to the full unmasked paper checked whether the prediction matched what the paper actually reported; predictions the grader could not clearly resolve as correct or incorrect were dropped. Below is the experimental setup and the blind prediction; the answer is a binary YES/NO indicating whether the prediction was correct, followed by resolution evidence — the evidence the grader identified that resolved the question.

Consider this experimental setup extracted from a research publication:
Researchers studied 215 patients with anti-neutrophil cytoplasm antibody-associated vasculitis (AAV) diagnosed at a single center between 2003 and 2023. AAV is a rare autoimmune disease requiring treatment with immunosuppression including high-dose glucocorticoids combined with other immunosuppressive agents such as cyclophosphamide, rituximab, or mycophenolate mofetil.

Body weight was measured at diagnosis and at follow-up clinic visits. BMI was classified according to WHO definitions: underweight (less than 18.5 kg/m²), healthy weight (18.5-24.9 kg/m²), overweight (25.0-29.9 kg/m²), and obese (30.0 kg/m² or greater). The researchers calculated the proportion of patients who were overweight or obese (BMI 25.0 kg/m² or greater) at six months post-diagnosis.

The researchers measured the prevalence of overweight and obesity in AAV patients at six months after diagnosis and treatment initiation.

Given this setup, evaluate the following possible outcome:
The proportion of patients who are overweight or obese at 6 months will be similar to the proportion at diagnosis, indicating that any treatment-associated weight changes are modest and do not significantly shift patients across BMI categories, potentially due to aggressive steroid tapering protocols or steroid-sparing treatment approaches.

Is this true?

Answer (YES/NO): NO